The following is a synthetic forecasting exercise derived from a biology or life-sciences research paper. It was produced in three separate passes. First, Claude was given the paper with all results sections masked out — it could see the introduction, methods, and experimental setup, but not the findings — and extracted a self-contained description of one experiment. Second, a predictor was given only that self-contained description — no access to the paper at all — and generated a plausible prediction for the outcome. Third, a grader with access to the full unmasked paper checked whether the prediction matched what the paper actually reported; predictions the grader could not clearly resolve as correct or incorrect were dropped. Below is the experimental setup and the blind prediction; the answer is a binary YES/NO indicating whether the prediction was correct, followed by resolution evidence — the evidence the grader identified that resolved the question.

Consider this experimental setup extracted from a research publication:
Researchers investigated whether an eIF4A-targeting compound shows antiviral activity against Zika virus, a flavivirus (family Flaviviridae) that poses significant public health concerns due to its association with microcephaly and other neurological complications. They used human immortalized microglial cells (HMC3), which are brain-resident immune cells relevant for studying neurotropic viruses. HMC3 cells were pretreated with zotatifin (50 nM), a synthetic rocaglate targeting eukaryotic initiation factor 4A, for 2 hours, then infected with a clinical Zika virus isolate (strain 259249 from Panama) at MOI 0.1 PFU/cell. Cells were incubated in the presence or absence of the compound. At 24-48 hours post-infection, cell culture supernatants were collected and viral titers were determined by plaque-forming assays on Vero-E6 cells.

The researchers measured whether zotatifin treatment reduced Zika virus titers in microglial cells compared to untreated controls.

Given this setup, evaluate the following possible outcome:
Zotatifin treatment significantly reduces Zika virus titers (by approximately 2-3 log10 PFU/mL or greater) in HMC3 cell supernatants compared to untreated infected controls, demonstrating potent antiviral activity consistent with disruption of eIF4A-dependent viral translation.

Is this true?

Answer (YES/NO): NO